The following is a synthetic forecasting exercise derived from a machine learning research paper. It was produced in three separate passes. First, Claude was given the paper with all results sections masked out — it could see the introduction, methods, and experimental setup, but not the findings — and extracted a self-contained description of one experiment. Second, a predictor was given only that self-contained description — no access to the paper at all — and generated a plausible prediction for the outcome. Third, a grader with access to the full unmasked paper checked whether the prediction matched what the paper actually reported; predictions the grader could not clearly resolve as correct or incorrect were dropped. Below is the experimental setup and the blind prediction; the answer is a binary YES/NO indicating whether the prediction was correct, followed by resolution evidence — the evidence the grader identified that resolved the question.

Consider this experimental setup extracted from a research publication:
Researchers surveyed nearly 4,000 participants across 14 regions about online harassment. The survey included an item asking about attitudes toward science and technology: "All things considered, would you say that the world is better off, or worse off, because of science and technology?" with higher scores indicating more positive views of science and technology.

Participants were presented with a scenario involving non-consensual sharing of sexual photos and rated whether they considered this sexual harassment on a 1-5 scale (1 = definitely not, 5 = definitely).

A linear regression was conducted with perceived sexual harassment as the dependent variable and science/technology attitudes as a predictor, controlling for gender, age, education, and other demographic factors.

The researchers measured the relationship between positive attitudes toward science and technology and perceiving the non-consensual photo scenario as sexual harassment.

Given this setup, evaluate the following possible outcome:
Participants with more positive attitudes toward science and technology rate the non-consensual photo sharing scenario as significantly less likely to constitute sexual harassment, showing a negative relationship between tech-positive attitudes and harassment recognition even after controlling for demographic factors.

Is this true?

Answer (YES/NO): NO